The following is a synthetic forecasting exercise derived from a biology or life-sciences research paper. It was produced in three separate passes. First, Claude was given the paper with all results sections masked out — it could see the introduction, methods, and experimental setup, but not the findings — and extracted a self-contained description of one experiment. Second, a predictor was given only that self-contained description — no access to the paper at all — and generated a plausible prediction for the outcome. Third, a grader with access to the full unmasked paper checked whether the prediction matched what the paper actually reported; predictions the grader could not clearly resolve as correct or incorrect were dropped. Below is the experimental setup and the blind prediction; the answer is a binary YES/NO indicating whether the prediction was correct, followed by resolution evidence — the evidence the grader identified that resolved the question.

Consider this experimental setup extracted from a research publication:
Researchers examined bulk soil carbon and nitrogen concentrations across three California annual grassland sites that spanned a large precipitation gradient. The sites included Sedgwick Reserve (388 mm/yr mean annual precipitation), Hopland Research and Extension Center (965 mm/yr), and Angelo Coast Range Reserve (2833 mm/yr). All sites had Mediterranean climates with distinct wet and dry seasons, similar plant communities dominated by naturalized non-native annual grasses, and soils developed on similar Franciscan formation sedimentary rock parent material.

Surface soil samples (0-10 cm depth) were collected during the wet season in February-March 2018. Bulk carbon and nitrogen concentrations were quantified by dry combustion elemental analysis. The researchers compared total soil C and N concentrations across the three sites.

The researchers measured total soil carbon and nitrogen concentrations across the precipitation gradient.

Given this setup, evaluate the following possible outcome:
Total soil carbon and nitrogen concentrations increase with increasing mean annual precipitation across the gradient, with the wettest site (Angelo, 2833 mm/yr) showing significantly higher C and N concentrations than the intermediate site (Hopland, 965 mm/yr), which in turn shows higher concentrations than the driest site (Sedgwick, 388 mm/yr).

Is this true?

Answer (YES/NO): NO